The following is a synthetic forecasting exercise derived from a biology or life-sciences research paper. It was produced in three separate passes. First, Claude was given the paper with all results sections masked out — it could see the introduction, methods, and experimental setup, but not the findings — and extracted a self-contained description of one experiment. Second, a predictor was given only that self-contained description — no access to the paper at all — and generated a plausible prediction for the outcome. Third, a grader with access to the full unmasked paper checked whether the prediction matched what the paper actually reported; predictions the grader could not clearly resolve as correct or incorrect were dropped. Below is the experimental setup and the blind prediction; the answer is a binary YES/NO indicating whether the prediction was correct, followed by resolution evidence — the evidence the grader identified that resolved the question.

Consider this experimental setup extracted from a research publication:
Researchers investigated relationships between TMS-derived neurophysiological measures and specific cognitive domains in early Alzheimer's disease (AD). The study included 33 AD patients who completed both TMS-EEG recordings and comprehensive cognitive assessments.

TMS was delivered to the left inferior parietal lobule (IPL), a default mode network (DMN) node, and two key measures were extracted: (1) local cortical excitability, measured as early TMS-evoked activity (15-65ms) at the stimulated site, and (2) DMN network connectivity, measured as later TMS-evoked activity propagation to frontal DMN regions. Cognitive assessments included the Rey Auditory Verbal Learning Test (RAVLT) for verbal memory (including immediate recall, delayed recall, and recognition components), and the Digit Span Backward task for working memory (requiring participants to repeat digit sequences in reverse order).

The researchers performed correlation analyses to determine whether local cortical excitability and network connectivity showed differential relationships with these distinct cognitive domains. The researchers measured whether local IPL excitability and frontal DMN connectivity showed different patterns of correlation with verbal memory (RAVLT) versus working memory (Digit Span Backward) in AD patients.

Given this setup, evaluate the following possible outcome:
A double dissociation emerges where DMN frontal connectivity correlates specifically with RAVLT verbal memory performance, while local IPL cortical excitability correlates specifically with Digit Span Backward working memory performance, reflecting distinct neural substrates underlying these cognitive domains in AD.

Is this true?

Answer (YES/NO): NO